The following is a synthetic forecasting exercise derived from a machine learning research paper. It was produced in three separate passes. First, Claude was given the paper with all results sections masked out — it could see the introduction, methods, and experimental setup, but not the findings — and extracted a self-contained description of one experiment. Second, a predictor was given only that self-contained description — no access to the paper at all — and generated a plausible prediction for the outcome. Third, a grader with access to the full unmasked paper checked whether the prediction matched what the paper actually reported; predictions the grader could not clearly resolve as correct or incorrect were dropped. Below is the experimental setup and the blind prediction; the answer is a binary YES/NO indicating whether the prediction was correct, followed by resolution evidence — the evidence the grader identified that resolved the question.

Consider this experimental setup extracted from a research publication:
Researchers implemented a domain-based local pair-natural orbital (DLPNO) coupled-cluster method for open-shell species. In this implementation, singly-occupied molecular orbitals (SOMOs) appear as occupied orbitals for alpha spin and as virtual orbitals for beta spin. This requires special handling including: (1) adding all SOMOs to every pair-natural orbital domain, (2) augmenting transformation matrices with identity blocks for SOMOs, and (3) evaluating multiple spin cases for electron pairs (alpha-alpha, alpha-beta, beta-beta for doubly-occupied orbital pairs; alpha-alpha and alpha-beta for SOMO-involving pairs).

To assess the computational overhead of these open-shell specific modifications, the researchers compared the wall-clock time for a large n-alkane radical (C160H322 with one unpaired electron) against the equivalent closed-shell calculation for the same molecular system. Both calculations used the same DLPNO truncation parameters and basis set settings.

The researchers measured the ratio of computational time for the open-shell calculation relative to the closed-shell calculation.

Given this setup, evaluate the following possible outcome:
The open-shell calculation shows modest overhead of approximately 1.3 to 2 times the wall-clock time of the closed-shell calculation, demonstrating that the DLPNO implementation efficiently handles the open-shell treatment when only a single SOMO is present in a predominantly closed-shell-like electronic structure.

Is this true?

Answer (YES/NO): YES